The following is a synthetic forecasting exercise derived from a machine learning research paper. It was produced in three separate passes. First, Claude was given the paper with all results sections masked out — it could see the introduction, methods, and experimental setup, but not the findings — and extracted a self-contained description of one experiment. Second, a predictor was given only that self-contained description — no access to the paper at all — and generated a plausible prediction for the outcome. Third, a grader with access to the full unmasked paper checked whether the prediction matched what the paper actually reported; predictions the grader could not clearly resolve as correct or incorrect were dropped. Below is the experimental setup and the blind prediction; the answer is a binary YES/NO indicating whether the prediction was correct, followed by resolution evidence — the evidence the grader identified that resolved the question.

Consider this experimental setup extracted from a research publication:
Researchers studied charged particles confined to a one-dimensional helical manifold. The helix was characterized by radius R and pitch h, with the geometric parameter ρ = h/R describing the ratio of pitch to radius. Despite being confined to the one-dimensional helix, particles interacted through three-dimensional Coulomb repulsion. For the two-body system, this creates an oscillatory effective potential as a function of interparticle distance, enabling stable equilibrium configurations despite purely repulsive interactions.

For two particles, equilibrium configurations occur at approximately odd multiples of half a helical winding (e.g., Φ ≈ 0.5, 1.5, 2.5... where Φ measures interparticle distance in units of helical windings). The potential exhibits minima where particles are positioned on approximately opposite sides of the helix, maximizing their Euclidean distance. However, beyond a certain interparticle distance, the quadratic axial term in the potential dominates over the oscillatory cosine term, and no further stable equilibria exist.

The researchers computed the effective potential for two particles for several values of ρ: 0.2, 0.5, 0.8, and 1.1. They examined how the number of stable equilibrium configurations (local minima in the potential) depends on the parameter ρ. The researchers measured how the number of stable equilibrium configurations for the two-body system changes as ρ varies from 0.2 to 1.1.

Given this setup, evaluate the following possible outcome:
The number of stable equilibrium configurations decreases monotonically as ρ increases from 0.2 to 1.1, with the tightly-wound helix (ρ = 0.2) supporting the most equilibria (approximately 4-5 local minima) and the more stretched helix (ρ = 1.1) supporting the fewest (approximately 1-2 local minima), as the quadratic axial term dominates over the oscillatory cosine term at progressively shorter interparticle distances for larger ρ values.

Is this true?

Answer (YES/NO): NO